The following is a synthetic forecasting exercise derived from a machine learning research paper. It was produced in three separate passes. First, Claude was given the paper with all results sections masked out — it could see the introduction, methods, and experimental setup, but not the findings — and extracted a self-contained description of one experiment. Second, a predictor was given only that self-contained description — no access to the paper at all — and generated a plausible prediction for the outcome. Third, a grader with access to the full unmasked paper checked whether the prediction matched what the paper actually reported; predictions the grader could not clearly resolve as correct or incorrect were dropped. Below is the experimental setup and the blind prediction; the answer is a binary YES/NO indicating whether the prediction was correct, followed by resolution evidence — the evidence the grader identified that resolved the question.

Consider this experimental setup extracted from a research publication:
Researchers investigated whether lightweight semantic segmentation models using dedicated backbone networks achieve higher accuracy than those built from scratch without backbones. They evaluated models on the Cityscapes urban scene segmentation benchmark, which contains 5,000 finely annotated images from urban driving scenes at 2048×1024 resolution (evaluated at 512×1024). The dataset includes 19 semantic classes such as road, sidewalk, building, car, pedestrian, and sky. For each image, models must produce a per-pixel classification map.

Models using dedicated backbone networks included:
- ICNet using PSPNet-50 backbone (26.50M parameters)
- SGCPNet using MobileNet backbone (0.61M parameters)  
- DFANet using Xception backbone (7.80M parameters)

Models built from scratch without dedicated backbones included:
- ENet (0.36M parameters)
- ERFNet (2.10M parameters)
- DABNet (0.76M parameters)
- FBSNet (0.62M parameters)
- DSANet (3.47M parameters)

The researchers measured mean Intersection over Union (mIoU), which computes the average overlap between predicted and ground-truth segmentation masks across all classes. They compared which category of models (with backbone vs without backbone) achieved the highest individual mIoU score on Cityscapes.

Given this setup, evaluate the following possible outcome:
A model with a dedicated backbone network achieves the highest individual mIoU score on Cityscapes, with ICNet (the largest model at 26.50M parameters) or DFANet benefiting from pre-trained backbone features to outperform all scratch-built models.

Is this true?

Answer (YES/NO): NO